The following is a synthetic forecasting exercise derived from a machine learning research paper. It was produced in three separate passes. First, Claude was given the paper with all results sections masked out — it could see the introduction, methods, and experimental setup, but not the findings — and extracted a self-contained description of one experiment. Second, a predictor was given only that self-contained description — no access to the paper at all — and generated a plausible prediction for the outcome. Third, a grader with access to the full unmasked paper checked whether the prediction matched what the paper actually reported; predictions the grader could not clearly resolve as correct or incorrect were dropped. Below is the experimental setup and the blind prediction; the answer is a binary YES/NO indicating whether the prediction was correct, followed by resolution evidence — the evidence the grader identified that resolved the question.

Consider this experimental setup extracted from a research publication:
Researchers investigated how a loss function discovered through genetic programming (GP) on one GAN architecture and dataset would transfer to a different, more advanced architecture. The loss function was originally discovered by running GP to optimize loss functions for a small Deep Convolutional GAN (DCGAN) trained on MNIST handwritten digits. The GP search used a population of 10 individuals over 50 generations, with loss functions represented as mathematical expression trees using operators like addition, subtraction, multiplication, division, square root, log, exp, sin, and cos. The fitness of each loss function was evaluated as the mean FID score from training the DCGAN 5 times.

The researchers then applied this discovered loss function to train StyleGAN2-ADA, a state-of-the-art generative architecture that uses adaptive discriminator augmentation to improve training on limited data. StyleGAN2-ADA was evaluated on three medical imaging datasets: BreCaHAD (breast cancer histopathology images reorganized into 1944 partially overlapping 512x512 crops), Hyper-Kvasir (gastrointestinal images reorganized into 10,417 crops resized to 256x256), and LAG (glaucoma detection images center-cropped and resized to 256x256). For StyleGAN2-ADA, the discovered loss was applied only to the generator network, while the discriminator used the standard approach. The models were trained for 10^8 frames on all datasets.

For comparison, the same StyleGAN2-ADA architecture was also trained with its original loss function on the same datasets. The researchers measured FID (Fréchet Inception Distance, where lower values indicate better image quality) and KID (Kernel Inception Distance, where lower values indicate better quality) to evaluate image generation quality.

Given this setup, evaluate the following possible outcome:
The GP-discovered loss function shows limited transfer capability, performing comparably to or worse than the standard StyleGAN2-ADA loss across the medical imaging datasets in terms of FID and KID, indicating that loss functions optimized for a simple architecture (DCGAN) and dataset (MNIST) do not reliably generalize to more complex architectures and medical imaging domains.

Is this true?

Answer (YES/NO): NO